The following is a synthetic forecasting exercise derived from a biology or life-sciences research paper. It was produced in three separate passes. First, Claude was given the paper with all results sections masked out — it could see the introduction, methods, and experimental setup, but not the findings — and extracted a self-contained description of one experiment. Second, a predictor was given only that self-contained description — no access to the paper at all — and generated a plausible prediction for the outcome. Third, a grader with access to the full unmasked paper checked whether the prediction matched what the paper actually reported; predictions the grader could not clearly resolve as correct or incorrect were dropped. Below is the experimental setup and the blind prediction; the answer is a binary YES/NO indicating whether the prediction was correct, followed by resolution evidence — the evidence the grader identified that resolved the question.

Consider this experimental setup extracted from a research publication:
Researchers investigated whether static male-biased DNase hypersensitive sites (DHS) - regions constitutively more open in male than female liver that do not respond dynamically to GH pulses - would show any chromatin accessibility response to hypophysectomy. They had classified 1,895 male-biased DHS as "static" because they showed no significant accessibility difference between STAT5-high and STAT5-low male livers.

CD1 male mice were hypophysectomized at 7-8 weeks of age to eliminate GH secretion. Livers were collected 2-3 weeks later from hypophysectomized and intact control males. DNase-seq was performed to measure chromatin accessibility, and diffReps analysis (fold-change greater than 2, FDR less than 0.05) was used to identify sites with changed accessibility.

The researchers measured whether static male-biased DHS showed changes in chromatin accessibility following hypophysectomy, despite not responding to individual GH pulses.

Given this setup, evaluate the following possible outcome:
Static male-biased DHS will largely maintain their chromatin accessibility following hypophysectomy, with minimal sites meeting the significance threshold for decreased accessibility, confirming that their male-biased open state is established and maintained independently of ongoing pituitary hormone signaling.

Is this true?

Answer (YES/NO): NO